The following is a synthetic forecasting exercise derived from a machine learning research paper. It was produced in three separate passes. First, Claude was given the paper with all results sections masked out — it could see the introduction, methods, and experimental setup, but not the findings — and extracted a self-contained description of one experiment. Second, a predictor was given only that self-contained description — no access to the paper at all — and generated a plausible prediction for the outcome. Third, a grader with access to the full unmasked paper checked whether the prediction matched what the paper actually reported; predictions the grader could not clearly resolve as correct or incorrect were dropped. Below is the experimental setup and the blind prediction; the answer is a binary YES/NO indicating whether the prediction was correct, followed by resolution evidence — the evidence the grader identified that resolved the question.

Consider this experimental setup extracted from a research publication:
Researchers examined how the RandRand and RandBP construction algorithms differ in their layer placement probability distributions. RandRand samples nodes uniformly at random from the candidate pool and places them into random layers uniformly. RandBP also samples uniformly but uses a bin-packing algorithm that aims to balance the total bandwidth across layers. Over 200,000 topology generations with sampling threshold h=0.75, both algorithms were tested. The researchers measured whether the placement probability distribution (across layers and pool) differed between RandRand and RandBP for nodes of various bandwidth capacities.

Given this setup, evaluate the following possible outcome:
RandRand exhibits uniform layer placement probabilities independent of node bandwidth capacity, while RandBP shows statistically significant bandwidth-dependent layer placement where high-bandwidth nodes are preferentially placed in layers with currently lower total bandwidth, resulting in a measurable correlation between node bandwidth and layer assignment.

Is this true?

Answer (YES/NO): NO